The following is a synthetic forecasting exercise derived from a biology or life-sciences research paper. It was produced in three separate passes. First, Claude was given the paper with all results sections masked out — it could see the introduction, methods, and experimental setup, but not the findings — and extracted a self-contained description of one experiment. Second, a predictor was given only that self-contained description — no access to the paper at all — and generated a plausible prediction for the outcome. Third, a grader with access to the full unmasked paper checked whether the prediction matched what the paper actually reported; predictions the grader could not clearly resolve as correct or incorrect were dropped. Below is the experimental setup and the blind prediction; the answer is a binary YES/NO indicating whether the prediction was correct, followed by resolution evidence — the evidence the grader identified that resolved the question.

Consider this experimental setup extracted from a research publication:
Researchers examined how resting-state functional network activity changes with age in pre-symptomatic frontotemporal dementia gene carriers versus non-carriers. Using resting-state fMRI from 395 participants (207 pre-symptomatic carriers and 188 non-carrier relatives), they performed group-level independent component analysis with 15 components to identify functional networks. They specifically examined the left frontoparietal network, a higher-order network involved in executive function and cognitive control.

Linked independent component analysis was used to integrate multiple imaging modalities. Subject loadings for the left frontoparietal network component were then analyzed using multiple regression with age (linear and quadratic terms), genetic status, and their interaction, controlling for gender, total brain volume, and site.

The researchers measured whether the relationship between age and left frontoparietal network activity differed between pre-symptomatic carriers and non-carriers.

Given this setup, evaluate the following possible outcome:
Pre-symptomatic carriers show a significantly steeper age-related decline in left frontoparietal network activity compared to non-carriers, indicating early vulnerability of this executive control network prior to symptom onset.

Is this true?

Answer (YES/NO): YES